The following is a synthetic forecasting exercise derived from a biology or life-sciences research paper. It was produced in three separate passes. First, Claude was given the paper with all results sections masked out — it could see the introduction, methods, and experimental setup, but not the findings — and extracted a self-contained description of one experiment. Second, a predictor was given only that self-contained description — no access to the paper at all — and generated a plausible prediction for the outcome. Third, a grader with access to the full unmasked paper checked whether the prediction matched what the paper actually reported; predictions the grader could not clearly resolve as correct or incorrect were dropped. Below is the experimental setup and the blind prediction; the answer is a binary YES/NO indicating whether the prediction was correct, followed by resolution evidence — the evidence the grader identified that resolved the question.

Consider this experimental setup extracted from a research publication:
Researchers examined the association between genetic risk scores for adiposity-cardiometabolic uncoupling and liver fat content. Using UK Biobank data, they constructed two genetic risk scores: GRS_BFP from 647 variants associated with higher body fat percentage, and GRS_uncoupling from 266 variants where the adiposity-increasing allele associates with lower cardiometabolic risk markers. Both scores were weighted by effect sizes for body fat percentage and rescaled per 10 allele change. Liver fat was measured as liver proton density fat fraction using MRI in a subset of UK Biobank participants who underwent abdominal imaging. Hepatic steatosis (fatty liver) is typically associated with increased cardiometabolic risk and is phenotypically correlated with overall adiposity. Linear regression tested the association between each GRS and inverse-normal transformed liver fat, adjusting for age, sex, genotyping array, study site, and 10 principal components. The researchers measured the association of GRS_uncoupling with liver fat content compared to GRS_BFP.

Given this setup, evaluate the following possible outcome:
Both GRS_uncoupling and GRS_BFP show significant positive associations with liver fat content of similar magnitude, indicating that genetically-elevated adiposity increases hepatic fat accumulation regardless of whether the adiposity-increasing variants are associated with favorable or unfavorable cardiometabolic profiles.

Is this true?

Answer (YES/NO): NO